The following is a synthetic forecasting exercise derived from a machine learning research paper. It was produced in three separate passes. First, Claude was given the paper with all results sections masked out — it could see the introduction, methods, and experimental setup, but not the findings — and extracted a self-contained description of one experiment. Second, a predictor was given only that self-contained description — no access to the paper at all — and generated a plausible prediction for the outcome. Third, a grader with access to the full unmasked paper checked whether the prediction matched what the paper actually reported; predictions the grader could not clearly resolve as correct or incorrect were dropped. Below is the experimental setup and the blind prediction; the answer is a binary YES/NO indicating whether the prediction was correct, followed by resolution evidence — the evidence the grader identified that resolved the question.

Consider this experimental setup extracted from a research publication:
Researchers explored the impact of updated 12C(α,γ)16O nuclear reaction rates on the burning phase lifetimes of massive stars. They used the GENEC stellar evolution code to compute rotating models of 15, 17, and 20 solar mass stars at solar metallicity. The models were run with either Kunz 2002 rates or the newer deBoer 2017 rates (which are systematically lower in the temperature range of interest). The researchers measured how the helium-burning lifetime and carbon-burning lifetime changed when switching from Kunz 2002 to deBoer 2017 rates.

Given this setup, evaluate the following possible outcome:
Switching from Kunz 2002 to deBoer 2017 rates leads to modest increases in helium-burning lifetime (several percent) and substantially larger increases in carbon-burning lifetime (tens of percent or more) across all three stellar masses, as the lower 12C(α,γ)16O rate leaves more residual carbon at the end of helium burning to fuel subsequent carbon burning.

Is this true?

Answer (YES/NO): NO